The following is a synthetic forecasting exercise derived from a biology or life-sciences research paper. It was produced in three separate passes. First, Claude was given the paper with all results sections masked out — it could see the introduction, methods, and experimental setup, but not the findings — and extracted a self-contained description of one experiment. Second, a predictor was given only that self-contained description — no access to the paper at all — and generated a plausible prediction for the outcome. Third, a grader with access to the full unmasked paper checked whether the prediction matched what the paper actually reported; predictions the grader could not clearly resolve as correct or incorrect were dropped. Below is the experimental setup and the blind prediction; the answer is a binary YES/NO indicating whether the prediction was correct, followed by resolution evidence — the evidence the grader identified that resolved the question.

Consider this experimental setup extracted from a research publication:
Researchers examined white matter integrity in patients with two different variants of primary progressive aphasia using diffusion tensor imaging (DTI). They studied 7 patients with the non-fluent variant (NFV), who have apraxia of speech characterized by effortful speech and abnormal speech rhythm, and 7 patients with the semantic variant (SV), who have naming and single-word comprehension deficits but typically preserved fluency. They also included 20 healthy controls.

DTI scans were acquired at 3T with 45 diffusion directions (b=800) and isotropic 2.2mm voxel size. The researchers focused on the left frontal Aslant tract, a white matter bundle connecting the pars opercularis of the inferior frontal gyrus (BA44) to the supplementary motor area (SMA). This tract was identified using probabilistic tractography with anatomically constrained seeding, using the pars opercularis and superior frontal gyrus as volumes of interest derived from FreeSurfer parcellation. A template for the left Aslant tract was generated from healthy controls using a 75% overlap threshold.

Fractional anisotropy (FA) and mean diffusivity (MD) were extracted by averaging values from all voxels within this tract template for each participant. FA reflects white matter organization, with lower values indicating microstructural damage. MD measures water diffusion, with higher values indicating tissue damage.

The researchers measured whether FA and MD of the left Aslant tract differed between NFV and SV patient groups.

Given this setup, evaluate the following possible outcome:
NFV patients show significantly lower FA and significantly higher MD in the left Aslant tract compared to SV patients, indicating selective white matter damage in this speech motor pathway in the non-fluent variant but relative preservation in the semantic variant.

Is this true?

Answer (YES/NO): NO